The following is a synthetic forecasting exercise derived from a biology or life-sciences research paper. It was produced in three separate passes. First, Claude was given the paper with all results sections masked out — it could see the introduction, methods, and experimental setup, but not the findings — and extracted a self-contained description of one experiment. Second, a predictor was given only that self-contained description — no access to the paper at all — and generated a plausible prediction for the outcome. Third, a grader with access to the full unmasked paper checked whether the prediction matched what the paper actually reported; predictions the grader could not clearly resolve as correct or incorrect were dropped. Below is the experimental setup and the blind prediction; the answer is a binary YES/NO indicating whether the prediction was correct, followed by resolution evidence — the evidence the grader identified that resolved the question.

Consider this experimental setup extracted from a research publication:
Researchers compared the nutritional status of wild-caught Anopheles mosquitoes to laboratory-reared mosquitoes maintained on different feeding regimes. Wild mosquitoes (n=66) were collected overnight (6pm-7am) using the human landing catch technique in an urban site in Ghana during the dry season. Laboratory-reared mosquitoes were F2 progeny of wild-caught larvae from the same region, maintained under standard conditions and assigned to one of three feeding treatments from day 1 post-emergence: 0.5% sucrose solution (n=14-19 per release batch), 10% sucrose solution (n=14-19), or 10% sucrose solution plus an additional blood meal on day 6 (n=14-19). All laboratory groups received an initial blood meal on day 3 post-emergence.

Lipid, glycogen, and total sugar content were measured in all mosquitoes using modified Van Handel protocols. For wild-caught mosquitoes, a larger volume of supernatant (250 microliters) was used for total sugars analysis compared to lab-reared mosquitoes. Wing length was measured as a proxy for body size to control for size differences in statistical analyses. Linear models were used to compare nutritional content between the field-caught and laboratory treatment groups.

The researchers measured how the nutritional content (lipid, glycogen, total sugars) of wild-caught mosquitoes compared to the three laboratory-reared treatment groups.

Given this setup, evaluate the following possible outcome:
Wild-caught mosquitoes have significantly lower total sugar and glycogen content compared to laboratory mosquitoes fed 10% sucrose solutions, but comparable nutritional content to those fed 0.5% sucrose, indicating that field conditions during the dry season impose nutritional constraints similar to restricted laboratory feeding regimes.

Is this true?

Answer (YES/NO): YES